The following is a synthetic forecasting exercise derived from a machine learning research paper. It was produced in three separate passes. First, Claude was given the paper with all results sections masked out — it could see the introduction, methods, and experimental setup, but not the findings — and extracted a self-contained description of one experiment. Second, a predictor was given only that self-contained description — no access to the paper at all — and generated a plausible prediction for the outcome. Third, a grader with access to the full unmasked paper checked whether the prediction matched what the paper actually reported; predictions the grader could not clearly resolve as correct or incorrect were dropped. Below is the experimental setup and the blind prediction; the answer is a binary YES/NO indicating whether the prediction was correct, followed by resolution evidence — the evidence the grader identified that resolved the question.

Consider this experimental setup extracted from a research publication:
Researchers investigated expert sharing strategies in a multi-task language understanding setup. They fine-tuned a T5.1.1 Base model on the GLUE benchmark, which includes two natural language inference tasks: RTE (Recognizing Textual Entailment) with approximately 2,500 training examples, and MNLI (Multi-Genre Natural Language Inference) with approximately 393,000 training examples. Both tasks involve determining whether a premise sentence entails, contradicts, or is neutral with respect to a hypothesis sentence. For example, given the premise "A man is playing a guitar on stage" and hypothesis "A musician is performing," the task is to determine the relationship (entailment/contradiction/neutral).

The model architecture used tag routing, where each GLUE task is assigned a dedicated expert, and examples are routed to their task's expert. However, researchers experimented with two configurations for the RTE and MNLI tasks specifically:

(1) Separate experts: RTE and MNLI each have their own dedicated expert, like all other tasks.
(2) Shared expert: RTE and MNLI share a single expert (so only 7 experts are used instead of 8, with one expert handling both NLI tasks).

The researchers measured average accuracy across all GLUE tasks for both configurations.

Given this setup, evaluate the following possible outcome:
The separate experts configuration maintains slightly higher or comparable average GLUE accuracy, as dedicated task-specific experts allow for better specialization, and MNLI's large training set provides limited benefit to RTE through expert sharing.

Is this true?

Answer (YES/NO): NO